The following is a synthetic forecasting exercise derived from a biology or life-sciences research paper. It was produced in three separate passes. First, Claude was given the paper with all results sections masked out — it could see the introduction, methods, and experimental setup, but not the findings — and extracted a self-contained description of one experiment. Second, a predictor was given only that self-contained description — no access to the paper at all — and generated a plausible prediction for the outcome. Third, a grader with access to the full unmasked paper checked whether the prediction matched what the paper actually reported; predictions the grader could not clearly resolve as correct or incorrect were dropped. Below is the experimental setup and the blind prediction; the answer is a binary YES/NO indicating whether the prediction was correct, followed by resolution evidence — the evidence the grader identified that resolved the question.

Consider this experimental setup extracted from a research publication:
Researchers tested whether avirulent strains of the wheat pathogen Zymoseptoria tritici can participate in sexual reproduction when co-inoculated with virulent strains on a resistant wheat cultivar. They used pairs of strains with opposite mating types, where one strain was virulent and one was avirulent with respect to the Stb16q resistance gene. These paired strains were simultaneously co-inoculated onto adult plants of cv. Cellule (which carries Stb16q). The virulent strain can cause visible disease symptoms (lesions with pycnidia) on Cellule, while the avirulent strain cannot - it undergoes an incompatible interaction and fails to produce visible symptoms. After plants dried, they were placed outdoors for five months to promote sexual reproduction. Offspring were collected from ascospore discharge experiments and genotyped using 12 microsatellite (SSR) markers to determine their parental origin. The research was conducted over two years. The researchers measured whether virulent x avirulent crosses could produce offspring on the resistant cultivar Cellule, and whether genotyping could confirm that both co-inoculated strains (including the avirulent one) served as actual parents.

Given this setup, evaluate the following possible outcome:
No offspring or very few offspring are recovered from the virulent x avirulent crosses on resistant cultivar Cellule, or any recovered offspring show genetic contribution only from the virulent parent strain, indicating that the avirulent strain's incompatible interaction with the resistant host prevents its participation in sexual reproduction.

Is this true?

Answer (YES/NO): NO